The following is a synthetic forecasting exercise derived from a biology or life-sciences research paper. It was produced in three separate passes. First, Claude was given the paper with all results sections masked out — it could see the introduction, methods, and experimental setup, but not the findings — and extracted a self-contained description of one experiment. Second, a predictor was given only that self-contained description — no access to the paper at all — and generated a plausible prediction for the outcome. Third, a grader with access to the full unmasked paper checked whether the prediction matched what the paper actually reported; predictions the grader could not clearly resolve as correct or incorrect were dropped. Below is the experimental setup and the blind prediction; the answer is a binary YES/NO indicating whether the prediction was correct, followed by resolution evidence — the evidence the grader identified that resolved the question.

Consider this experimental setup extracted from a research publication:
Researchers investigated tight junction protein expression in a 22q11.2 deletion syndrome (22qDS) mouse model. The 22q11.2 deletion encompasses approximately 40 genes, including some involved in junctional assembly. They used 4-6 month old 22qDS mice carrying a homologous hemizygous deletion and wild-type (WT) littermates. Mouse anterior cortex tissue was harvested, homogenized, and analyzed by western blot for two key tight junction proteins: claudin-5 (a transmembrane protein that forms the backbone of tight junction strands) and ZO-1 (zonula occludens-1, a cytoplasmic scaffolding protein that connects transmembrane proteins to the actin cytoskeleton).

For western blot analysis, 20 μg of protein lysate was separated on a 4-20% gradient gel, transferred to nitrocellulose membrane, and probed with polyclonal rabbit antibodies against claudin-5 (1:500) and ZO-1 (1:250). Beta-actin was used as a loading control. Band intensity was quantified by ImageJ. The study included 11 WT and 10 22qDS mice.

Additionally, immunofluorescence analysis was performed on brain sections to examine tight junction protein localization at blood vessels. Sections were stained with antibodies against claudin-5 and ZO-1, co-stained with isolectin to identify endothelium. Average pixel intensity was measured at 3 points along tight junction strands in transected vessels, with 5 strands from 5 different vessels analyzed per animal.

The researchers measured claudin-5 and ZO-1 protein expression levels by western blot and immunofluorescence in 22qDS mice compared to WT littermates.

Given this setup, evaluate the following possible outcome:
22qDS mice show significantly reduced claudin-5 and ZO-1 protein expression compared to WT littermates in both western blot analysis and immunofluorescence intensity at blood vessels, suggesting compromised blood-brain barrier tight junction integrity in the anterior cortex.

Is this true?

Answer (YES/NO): NO